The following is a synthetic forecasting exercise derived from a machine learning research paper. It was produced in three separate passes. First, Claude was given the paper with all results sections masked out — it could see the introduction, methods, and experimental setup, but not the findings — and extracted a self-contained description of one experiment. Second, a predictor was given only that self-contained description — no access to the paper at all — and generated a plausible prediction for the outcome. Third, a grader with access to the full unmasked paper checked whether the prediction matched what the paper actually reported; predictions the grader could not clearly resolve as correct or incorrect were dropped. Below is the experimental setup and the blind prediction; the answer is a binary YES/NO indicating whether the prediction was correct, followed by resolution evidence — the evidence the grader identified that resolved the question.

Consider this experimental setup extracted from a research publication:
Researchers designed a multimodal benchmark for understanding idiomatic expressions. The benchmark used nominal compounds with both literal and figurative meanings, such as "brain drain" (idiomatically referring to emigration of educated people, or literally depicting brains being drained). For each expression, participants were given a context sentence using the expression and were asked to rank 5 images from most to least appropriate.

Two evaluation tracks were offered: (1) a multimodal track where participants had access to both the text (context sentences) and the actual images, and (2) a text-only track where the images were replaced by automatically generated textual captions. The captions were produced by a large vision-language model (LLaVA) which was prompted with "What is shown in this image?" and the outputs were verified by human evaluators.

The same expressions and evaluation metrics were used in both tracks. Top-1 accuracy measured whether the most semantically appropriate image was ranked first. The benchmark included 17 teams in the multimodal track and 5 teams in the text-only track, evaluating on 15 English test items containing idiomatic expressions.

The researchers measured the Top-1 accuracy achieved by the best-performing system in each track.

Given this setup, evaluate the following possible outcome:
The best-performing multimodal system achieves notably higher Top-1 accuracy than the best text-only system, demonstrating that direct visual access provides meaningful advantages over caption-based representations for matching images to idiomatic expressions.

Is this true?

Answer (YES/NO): YES